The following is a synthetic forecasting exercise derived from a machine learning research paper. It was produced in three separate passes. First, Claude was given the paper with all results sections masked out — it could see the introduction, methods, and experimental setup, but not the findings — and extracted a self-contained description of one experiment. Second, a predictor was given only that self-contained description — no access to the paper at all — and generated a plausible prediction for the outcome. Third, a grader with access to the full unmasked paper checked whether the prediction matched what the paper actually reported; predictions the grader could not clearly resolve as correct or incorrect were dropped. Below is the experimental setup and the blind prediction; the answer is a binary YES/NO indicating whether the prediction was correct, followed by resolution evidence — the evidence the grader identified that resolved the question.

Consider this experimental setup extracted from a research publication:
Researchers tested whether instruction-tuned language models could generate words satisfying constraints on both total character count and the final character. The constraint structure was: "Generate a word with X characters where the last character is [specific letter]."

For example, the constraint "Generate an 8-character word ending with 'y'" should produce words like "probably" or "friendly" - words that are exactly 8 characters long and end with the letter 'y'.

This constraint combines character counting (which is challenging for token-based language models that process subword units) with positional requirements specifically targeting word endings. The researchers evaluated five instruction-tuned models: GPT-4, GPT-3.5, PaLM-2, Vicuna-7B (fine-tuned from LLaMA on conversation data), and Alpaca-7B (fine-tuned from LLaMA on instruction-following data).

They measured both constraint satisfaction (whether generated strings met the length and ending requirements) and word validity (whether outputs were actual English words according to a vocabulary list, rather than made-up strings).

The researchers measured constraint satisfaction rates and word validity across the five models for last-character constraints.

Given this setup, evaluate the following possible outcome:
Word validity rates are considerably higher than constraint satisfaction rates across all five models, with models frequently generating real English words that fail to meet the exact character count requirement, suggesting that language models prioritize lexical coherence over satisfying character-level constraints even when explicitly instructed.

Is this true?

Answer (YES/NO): NO